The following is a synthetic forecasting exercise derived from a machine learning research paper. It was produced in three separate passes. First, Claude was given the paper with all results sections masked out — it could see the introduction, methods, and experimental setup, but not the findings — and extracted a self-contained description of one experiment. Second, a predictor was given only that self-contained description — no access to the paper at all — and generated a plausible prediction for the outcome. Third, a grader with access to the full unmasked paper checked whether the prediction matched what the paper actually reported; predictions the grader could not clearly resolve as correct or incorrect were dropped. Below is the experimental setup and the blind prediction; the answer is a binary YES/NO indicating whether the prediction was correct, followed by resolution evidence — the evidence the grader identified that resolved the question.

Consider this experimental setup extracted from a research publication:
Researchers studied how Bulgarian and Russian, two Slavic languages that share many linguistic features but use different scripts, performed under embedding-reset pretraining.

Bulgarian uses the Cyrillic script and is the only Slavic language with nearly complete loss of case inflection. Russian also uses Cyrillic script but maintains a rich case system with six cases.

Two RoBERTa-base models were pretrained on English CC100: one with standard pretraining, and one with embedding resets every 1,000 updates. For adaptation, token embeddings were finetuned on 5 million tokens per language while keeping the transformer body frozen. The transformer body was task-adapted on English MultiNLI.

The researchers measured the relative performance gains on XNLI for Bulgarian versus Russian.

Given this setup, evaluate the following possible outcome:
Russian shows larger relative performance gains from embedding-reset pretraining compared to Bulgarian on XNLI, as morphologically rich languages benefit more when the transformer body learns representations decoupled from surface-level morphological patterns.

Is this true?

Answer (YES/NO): YES